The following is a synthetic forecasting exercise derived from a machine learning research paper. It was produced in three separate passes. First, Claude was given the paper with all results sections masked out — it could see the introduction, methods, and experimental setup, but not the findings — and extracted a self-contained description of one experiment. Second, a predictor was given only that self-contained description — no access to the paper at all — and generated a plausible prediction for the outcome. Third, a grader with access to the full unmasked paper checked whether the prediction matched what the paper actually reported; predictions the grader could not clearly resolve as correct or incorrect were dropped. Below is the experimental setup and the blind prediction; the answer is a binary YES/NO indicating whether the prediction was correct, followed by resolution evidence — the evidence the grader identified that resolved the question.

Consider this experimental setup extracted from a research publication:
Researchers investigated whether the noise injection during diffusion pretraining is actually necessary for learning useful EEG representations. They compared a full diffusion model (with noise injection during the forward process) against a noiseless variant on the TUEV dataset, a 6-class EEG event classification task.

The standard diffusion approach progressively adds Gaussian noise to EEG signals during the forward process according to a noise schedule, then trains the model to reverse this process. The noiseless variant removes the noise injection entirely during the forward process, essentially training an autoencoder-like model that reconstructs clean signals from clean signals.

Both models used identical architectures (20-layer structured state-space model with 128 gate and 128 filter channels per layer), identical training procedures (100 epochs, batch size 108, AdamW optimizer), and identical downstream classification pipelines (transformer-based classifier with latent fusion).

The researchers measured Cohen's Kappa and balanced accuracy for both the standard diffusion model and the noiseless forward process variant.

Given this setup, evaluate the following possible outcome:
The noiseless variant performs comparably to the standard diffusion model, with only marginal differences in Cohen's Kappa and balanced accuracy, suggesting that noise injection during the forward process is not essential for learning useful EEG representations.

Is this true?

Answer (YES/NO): NO